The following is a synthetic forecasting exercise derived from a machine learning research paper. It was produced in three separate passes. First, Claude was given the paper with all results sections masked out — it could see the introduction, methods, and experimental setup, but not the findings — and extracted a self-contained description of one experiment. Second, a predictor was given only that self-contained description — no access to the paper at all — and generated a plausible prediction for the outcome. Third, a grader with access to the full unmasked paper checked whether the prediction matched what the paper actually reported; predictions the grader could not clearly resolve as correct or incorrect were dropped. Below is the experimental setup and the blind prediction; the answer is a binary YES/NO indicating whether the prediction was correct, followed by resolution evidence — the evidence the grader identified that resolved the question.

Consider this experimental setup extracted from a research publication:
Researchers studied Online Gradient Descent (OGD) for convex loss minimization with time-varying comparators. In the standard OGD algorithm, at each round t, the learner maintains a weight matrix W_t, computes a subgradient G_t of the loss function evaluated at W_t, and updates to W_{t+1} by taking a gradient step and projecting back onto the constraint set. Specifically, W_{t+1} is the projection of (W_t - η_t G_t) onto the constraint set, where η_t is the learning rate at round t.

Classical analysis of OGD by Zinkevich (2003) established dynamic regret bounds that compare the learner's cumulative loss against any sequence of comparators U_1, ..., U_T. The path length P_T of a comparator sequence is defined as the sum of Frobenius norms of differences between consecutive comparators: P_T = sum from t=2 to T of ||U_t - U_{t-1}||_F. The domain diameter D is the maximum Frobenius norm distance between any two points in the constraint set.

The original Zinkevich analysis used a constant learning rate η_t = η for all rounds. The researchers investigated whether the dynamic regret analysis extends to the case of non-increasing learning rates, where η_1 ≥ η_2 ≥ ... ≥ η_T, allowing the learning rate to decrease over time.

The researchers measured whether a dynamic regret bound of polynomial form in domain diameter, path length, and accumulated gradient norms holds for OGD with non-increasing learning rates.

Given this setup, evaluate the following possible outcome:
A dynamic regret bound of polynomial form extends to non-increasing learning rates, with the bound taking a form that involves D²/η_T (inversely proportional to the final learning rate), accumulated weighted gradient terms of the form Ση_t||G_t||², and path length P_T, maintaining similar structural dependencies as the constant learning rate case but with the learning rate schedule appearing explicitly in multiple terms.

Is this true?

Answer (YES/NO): YES